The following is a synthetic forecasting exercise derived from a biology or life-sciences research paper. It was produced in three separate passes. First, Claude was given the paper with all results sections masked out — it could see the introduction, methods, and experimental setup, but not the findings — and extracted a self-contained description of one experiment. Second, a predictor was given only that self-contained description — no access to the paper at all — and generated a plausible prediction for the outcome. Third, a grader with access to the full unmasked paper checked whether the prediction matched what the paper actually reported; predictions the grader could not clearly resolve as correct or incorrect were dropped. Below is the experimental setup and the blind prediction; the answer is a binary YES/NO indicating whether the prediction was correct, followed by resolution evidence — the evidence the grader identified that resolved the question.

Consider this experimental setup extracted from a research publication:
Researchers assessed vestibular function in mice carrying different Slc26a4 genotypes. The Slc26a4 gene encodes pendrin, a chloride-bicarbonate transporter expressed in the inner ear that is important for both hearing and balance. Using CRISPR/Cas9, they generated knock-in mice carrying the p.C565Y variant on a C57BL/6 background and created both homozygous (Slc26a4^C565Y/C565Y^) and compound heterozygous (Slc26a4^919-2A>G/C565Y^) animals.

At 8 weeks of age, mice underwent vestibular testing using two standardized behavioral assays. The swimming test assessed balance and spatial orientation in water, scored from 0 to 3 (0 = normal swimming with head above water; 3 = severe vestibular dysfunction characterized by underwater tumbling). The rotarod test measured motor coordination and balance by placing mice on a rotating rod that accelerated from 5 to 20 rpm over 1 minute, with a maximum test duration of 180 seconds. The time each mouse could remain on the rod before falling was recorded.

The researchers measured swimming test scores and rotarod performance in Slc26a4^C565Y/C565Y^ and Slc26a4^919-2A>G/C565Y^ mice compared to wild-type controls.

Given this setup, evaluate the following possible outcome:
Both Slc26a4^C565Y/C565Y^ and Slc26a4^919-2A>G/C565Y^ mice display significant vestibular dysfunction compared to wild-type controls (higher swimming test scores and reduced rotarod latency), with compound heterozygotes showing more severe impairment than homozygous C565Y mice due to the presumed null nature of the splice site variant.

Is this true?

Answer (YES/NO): NO